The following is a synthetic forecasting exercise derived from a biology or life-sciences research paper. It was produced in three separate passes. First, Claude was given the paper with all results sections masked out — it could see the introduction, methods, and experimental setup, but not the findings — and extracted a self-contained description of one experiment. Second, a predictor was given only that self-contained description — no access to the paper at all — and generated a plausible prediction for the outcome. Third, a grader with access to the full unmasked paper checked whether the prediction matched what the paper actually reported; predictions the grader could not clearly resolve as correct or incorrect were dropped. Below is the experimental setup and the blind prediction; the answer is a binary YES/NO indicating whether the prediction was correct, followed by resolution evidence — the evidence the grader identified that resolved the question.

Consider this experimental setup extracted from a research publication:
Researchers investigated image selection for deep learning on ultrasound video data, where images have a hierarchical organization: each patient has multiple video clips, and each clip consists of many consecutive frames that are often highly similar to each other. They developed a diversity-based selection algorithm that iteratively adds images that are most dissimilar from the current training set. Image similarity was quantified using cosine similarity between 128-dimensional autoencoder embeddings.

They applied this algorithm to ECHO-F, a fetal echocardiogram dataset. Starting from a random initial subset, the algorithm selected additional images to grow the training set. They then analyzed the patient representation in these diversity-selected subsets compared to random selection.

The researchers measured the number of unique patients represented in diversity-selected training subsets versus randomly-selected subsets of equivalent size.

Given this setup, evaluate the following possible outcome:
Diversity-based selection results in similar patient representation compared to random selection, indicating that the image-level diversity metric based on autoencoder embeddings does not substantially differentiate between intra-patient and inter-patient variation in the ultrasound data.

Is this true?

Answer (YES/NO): NO